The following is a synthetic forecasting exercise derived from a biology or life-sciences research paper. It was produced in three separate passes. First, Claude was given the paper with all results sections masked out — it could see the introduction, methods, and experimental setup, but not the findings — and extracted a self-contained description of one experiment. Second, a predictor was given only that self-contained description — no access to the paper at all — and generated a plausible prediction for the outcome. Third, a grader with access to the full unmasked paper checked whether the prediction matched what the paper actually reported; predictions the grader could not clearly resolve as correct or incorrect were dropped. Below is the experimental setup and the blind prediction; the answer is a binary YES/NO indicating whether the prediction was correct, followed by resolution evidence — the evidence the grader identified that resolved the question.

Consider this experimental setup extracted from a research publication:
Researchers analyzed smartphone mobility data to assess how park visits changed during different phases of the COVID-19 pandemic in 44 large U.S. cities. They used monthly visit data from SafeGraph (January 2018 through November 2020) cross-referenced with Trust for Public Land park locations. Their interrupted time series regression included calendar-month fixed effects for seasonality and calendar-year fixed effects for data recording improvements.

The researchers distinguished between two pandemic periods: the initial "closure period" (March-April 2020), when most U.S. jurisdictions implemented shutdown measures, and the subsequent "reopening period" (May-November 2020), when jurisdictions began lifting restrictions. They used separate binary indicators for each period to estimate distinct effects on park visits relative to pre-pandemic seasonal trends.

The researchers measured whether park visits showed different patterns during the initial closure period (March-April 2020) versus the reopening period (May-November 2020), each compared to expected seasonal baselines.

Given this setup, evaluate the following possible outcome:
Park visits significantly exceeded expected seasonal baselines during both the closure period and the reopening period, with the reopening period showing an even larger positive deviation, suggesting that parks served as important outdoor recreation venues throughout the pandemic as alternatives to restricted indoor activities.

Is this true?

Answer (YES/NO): NO